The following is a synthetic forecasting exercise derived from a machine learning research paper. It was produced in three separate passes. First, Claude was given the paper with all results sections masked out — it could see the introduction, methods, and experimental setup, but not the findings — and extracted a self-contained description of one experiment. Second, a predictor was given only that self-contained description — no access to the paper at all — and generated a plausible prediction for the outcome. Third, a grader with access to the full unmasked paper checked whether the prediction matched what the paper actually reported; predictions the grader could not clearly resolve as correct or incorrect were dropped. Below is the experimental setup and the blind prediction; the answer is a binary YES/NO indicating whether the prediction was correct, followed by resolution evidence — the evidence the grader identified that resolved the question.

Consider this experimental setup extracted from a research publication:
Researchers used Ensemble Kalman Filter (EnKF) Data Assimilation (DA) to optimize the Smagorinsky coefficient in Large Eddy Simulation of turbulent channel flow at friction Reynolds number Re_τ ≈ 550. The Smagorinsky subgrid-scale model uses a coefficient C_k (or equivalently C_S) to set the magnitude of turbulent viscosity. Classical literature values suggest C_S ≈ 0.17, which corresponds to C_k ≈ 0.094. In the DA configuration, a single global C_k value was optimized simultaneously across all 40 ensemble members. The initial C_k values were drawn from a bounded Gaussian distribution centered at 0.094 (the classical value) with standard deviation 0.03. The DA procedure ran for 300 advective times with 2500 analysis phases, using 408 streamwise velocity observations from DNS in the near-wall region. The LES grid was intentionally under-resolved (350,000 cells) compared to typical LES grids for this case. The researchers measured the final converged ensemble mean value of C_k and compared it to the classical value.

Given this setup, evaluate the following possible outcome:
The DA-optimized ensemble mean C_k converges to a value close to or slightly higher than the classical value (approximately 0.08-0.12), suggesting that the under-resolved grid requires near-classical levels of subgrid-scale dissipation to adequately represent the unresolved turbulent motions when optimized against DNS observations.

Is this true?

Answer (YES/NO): NO